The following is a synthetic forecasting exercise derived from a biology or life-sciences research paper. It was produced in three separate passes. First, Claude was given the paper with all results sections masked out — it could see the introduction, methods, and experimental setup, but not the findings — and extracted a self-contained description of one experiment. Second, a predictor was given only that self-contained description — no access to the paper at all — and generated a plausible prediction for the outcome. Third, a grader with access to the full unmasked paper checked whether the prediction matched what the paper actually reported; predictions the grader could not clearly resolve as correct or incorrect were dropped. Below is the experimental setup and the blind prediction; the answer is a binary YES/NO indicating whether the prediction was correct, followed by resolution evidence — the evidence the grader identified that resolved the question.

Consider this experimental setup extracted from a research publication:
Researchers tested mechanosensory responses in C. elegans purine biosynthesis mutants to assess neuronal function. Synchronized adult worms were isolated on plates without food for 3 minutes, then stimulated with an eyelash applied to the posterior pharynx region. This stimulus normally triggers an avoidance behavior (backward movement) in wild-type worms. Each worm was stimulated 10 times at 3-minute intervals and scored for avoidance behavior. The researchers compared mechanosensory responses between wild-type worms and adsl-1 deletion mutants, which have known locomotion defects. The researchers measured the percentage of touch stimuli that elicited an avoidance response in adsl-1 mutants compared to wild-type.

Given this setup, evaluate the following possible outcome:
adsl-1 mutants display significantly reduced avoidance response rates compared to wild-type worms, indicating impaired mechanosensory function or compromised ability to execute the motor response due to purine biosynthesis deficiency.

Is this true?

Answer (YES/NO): NO